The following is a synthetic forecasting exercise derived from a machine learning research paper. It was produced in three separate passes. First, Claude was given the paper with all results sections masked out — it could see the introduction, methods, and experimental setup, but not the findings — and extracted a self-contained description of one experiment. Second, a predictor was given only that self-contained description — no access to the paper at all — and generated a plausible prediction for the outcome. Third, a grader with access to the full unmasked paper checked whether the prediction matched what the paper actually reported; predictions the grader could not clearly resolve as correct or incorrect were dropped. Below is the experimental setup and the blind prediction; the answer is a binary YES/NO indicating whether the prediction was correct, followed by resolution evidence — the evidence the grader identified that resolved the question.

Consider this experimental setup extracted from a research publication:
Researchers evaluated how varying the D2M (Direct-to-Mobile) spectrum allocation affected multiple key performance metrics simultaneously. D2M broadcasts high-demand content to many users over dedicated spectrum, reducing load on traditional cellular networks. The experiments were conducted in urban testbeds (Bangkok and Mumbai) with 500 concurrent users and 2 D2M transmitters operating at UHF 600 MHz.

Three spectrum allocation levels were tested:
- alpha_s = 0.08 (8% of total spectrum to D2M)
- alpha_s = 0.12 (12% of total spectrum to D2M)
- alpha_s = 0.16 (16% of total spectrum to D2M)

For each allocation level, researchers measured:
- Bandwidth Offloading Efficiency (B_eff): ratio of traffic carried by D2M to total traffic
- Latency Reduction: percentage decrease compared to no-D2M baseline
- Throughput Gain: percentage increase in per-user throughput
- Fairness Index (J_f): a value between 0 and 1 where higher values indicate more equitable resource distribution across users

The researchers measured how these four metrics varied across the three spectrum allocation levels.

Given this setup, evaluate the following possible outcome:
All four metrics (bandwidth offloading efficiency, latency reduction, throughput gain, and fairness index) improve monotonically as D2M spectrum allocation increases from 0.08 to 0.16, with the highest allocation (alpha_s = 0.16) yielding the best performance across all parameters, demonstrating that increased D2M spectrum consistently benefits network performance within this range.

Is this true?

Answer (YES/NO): NO